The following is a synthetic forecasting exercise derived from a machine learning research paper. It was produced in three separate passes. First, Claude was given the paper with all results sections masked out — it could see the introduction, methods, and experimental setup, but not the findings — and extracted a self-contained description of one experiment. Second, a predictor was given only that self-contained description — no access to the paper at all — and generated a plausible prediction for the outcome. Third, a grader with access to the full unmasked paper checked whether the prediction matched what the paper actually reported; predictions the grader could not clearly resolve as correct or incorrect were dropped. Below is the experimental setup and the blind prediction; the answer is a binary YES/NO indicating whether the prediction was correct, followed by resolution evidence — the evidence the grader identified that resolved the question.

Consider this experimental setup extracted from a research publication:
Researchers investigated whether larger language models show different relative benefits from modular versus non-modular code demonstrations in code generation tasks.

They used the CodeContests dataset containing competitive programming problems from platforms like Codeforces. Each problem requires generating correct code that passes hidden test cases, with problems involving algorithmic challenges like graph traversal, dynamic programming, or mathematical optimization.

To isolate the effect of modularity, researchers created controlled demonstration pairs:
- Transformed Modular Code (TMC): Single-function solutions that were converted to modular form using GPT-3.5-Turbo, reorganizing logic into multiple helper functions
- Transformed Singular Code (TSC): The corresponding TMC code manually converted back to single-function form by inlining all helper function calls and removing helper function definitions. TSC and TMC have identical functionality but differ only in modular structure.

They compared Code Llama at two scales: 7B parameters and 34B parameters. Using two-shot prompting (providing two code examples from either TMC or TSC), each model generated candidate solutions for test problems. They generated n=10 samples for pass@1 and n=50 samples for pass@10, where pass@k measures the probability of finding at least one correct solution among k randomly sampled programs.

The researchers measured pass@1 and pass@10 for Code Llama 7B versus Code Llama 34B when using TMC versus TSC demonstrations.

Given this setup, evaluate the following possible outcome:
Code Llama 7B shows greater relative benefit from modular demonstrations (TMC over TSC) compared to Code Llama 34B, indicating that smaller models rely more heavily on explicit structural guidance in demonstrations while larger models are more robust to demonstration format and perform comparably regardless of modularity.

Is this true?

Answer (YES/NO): NO